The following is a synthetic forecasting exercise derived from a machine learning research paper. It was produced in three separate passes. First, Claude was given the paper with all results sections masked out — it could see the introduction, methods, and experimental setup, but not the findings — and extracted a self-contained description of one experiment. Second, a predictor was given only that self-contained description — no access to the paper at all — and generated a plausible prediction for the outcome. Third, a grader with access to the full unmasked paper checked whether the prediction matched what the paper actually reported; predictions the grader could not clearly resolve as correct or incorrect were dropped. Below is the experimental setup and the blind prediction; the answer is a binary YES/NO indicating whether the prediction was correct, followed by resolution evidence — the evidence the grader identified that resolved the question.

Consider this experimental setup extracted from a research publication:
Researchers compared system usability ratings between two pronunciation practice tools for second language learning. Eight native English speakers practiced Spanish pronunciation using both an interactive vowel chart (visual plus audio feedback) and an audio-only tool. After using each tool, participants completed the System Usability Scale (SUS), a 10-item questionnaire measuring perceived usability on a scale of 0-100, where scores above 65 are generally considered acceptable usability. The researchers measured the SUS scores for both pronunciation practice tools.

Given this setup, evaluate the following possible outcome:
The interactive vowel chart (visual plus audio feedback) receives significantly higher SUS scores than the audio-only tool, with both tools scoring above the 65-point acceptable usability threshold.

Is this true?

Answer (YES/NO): NO